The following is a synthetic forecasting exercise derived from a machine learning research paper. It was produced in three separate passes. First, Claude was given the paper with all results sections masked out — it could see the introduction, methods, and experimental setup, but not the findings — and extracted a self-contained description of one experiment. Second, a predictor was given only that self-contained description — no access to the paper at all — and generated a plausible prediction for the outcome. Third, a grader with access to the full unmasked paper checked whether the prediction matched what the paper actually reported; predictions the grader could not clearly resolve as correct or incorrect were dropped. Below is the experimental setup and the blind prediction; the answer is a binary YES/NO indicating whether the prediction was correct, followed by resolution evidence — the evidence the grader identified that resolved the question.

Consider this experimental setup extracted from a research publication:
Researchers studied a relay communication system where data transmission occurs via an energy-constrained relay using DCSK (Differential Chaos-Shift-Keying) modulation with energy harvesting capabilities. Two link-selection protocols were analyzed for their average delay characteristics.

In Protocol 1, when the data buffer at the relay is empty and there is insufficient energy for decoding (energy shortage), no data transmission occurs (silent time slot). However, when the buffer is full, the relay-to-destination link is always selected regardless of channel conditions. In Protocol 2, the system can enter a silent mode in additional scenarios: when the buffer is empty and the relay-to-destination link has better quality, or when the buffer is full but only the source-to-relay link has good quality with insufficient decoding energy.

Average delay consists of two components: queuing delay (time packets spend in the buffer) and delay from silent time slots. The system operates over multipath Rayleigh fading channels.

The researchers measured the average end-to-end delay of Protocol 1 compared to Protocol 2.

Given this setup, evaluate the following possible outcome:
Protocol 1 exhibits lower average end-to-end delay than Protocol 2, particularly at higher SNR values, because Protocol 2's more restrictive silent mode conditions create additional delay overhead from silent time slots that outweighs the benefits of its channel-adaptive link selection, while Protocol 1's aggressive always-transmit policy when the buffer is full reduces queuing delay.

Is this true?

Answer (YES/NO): NO